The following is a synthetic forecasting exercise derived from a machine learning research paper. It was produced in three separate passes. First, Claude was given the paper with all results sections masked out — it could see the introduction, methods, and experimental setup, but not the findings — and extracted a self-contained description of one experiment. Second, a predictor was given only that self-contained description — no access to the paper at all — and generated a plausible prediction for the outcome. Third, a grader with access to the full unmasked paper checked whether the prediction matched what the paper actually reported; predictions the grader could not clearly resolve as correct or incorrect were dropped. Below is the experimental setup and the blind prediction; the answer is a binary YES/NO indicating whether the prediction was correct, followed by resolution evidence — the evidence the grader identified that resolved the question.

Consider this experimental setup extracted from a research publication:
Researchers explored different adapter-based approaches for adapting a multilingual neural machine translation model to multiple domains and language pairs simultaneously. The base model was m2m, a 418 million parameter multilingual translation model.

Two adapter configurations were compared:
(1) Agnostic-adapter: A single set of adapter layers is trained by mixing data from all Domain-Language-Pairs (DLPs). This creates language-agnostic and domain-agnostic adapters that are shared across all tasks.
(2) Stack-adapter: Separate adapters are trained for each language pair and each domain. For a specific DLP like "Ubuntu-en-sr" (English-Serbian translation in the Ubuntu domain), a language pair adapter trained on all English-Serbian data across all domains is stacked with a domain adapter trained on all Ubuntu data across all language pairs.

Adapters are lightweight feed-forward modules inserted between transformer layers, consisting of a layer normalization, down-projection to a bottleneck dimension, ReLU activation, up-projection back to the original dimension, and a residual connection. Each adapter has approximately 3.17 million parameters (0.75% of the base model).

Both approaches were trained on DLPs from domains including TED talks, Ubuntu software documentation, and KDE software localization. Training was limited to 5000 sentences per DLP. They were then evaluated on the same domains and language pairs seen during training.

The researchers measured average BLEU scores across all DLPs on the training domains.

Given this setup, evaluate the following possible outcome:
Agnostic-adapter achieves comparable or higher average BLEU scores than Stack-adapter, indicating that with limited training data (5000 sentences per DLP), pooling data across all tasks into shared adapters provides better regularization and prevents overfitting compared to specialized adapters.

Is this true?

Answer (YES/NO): YES